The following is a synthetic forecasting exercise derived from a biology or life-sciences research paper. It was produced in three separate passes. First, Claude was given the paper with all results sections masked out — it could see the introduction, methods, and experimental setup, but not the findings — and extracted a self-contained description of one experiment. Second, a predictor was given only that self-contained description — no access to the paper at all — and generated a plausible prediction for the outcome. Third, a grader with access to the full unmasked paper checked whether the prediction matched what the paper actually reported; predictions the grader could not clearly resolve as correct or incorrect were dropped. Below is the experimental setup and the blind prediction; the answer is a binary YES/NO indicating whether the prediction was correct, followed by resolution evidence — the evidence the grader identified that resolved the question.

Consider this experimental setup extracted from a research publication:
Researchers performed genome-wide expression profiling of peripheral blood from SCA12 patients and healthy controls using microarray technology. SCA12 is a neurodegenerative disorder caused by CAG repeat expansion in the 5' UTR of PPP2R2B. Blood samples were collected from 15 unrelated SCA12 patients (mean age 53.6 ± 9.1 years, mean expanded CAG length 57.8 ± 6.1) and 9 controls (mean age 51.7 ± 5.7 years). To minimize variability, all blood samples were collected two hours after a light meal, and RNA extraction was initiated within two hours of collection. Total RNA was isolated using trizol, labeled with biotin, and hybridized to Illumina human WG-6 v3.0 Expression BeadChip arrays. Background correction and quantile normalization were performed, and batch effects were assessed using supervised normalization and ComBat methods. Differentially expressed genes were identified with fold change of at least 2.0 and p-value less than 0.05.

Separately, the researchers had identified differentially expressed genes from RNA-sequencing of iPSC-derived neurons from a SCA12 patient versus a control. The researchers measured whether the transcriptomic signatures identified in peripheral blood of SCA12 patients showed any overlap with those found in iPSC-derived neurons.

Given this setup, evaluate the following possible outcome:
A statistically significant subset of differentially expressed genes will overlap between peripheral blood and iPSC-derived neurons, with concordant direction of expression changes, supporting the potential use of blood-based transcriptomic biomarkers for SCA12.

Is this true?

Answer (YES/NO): NO